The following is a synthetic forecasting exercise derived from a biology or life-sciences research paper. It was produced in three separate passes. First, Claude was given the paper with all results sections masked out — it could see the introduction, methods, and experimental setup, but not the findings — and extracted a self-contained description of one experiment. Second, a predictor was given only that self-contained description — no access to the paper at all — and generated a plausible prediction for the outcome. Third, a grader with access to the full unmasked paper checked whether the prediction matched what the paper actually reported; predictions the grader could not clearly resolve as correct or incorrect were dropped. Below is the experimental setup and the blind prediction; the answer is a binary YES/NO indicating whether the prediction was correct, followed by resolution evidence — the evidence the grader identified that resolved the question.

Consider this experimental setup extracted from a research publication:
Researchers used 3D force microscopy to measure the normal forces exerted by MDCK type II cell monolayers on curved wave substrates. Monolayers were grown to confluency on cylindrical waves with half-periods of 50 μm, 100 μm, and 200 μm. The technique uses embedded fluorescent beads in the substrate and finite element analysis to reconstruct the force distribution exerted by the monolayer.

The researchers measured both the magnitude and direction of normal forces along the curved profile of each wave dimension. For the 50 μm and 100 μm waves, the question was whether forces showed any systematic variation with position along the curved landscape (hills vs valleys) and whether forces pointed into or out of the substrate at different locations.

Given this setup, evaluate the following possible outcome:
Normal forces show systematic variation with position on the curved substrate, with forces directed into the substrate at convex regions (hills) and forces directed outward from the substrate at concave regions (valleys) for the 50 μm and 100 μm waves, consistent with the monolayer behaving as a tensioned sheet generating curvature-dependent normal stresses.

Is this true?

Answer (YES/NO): YES